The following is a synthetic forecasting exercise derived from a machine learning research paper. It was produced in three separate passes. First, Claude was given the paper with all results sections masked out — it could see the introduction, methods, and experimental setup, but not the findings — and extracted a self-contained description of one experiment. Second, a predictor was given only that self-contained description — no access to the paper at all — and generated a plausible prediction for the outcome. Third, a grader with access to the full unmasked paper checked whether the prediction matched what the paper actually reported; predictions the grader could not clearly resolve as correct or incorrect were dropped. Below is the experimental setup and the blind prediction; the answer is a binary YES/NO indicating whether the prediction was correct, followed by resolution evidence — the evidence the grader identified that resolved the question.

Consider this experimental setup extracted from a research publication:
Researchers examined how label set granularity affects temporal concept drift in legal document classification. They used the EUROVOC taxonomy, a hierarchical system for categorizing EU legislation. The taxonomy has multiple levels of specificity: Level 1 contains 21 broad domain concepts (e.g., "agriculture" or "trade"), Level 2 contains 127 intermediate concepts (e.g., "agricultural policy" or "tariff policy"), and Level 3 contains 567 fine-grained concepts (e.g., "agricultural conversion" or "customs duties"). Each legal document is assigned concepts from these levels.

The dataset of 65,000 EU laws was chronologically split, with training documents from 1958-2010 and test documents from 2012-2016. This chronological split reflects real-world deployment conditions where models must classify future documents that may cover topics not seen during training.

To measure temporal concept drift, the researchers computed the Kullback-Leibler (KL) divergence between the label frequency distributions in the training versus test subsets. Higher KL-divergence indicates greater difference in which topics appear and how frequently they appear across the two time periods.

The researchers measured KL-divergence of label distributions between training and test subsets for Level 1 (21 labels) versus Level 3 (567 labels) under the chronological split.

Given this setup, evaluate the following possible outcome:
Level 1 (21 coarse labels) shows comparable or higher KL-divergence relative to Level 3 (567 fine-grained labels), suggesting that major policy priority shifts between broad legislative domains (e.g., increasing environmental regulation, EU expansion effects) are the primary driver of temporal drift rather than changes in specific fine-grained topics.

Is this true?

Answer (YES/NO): NO